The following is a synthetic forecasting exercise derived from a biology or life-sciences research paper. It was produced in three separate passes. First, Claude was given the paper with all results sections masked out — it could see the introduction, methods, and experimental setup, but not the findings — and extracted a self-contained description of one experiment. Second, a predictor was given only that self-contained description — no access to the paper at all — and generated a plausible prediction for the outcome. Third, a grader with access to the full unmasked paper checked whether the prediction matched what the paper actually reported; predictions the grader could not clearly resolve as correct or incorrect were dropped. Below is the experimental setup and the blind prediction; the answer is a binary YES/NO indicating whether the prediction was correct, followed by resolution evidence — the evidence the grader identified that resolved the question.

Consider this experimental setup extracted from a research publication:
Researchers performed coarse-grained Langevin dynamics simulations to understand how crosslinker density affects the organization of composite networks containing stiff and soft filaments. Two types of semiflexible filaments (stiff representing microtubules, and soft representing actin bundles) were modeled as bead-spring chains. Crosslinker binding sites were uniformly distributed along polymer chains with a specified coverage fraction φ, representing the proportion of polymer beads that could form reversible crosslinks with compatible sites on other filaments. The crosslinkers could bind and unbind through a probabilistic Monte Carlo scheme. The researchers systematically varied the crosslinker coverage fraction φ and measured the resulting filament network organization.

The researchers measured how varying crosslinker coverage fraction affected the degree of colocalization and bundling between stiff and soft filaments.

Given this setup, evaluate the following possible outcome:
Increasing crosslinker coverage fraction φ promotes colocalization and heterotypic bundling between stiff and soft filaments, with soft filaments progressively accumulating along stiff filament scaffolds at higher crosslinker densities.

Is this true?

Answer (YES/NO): YES